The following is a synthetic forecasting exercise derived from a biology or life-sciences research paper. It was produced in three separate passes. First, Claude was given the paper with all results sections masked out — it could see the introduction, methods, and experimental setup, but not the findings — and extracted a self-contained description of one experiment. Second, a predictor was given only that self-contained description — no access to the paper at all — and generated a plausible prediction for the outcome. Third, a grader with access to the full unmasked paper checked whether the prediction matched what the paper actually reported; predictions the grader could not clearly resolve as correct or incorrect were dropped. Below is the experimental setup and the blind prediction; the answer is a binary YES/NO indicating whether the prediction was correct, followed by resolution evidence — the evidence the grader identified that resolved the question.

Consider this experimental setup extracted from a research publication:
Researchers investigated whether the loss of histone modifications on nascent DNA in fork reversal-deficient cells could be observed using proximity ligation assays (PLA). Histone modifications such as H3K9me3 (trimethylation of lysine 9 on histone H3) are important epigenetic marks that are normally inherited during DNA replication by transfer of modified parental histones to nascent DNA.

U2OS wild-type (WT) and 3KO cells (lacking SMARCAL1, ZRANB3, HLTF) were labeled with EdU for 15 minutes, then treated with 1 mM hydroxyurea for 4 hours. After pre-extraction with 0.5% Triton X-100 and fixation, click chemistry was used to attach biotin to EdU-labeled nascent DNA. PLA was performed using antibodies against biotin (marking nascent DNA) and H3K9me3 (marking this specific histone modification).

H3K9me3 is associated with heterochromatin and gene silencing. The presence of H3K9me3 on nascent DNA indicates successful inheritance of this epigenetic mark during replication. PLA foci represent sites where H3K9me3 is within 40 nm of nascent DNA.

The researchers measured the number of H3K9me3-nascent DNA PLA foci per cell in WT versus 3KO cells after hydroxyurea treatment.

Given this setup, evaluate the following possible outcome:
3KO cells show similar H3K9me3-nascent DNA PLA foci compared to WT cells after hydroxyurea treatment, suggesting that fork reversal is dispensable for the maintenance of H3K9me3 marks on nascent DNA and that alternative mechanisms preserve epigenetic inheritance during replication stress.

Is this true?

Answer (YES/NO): NO